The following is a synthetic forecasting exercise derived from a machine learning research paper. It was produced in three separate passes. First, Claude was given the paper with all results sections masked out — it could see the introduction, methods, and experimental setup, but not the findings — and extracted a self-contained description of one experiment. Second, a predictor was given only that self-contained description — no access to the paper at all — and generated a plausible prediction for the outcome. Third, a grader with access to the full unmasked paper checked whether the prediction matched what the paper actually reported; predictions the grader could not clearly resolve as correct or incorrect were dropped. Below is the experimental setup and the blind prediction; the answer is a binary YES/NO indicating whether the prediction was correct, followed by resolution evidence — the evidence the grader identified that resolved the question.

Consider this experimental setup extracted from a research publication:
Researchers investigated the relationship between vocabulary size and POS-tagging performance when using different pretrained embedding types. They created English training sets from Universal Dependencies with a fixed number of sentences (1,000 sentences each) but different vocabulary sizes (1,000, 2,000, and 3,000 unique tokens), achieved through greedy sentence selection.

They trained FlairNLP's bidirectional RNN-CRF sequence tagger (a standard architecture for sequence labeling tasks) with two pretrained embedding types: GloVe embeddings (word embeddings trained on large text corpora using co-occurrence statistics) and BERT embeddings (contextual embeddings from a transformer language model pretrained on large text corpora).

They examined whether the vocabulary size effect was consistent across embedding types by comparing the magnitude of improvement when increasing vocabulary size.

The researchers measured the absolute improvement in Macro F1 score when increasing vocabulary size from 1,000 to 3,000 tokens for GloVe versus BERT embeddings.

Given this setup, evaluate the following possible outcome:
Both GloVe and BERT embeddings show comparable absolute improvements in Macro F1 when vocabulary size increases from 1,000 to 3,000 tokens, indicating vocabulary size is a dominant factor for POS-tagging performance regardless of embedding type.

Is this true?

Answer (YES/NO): NO